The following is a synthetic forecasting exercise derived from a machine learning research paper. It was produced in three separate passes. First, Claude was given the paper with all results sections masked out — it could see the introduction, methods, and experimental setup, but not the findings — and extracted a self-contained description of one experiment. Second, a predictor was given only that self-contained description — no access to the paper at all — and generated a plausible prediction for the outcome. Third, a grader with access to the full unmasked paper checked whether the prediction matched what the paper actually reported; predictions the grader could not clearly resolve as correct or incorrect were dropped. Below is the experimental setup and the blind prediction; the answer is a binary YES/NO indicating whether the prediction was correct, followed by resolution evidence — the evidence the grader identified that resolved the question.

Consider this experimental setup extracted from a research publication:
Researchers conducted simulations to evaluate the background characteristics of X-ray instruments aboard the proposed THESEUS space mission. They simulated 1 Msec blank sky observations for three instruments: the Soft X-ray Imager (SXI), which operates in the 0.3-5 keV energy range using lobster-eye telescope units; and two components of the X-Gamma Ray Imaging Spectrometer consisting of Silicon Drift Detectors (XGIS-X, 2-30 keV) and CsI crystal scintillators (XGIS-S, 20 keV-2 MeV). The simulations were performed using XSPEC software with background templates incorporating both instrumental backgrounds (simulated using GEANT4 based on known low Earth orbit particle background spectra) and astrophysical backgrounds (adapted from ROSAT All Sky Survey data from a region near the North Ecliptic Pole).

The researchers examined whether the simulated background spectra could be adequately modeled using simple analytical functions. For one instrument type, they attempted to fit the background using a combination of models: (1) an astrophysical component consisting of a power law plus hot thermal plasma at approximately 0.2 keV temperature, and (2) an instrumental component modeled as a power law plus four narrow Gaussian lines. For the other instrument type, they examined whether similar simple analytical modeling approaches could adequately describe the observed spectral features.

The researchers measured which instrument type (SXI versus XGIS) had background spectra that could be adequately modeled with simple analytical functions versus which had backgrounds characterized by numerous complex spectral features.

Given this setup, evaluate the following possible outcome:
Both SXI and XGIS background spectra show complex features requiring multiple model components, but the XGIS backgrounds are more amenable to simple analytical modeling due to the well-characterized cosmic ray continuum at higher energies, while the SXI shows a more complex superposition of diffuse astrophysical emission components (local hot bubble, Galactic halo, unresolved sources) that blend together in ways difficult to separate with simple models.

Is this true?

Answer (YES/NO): NO